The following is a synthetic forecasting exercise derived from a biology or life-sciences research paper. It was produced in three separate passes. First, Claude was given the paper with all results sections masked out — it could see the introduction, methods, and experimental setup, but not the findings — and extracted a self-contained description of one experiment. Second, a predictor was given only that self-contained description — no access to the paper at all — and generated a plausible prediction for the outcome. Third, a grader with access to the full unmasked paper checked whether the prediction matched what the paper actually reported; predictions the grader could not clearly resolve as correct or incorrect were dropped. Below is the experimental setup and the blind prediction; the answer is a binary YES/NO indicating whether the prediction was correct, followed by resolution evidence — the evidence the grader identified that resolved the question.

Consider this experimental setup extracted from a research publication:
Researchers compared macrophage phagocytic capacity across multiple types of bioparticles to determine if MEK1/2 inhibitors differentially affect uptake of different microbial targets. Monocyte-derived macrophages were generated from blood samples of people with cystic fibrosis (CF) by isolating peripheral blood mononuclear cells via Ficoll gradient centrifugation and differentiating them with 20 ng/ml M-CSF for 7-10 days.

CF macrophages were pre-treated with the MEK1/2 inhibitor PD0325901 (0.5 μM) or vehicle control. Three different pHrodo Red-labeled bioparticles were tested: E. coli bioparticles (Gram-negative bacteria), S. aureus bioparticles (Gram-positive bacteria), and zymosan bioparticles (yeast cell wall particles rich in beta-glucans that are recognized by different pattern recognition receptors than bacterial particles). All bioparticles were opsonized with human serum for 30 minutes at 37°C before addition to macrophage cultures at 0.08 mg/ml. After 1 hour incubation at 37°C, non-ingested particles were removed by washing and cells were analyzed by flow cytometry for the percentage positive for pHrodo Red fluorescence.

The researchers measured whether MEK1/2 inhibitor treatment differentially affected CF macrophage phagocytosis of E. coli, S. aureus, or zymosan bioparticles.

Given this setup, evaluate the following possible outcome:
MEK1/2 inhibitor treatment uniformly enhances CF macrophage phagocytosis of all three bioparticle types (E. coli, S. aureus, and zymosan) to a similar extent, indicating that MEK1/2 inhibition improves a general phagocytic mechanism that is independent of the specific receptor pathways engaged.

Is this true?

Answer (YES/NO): NO